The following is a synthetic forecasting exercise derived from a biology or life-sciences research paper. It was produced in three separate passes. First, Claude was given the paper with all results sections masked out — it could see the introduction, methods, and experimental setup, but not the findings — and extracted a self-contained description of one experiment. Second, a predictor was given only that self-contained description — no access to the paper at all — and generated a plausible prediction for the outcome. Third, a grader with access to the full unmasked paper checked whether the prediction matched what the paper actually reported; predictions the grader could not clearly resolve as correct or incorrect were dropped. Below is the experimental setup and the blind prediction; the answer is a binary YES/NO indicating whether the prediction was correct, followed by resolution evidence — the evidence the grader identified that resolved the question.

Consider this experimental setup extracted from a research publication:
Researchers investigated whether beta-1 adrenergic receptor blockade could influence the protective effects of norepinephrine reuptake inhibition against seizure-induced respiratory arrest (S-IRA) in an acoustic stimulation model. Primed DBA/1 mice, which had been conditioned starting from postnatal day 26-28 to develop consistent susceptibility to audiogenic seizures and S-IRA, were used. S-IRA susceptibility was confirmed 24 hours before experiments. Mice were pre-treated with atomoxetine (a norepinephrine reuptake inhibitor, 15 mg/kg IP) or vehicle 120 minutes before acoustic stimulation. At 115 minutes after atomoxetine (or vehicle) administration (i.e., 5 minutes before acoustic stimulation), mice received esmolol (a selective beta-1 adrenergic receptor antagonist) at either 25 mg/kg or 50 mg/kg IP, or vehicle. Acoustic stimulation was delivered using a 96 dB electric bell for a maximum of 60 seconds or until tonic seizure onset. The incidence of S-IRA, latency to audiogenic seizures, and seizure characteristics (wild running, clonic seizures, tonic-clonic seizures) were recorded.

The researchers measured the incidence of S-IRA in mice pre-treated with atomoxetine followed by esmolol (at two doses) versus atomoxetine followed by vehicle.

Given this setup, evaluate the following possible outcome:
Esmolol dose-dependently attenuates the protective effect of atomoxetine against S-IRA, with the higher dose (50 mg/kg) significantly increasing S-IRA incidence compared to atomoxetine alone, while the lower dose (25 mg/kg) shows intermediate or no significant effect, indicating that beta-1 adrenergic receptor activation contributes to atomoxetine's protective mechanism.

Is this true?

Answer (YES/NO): YES